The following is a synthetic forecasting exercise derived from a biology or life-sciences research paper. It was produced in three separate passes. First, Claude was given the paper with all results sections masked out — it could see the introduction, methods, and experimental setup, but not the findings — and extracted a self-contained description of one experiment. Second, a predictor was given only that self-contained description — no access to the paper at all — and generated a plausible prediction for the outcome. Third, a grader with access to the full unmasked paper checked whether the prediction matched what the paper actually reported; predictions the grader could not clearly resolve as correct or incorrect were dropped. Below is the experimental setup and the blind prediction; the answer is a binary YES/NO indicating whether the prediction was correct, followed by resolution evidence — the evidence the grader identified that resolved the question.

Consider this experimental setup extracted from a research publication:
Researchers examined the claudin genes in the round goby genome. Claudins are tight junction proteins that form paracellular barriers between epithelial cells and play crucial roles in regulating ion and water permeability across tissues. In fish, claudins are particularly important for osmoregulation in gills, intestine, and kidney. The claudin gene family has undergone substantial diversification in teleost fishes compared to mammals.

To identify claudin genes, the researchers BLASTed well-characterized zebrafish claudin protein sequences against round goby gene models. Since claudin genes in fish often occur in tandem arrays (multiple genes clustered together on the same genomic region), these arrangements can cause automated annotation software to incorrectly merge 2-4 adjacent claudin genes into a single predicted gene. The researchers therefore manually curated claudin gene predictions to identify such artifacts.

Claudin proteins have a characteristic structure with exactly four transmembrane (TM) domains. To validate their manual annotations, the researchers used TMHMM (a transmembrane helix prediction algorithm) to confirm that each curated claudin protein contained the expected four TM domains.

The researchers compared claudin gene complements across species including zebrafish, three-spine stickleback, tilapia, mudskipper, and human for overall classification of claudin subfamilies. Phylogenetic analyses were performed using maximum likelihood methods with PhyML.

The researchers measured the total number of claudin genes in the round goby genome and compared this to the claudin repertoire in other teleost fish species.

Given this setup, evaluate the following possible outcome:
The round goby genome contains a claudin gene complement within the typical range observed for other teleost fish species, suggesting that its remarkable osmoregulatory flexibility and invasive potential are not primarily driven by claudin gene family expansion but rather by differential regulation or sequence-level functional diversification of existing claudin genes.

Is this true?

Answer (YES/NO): YES